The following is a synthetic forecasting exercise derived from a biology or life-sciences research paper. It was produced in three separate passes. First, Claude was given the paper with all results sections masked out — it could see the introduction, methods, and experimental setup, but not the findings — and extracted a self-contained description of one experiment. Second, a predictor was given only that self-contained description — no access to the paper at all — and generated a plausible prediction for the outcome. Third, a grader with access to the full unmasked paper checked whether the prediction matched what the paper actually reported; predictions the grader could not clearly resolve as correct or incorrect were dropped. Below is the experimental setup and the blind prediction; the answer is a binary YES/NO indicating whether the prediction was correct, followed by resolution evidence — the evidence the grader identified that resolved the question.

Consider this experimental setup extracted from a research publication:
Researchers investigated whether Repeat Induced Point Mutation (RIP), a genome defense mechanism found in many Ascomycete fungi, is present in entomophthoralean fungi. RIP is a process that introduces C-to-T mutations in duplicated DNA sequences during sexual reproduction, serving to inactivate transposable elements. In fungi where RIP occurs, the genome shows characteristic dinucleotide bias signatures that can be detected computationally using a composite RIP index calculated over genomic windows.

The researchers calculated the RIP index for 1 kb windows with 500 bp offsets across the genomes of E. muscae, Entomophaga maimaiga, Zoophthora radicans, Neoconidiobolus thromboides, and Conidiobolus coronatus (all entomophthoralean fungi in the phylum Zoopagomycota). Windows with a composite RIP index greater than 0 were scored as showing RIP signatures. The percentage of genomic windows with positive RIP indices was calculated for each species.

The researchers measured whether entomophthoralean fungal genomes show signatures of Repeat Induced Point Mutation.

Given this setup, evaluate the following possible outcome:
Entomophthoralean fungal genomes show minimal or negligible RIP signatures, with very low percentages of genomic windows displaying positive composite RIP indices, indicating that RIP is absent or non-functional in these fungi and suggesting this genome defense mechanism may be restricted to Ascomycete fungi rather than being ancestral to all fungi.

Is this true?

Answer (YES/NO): NO